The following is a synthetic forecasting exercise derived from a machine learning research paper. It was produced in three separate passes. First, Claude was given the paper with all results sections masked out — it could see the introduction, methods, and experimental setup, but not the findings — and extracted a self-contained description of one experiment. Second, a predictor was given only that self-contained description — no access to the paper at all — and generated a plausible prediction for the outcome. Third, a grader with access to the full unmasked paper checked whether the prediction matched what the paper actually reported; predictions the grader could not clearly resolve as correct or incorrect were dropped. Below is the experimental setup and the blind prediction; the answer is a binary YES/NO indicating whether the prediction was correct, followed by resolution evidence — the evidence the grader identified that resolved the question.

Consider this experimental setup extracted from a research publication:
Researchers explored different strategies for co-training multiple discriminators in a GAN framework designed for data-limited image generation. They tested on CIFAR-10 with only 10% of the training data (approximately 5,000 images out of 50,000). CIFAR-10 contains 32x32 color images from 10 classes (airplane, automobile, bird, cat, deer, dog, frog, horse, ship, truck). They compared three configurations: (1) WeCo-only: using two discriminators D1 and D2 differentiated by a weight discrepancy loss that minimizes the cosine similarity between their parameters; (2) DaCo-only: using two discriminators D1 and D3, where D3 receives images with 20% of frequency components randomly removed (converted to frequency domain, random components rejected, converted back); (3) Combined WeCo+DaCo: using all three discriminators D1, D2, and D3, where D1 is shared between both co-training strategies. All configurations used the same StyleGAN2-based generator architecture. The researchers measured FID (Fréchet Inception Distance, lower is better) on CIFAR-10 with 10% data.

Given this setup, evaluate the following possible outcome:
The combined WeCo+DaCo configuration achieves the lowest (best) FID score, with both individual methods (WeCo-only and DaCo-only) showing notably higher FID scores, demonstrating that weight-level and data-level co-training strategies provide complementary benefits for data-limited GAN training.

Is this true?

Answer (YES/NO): NO